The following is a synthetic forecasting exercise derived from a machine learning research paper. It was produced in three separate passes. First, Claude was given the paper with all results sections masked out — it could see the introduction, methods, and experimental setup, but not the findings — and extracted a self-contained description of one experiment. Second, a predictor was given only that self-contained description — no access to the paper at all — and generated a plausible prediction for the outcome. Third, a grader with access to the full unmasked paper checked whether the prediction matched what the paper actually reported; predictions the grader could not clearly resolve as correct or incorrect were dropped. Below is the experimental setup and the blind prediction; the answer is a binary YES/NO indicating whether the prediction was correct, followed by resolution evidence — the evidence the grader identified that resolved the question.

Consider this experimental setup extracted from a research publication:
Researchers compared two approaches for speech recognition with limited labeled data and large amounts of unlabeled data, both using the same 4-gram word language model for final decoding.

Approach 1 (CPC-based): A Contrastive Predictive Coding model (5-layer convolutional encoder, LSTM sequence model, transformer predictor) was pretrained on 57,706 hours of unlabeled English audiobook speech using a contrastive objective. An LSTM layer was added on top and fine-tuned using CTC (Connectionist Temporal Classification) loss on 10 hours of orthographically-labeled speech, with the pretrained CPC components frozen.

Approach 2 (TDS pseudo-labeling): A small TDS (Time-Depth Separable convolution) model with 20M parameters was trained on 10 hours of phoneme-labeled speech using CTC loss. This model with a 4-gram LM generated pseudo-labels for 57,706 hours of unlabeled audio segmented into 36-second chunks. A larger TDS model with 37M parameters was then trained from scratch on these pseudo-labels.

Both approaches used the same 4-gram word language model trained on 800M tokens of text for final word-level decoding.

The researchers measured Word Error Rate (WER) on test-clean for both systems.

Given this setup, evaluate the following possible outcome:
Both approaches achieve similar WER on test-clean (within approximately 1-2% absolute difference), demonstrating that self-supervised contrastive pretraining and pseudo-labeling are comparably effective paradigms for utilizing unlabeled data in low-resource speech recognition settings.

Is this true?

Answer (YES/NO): NO